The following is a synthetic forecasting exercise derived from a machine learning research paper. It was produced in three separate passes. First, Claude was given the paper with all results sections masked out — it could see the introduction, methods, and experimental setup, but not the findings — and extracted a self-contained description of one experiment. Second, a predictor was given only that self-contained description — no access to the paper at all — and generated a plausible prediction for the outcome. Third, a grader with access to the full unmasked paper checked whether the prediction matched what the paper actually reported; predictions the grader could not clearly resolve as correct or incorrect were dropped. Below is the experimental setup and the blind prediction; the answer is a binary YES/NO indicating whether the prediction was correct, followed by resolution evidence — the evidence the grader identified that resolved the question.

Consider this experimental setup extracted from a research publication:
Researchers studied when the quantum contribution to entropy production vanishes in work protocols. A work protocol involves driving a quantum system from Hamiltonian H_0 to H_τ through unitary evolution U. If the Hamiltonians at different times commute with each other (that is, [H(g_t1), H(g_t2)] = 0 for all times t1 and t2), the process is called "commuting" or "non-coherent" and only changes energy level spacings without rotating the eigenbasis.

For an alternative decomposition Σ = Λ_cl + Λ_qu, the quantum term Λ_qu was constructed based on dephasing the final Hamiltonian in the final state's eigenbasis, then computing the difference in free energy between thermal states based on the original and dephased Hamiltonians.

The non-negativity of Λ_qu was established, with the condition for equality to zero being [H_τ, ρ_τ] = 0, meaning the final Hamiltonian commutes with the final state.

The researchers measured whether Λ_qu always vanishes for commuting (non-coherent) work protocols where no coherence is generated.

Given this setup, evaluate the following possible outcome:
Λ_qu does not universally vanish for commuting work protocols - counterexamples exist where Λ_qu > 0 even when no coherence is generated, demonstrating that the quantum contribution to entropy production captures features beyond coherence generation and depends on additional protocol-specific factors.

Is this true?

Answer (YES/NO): NO